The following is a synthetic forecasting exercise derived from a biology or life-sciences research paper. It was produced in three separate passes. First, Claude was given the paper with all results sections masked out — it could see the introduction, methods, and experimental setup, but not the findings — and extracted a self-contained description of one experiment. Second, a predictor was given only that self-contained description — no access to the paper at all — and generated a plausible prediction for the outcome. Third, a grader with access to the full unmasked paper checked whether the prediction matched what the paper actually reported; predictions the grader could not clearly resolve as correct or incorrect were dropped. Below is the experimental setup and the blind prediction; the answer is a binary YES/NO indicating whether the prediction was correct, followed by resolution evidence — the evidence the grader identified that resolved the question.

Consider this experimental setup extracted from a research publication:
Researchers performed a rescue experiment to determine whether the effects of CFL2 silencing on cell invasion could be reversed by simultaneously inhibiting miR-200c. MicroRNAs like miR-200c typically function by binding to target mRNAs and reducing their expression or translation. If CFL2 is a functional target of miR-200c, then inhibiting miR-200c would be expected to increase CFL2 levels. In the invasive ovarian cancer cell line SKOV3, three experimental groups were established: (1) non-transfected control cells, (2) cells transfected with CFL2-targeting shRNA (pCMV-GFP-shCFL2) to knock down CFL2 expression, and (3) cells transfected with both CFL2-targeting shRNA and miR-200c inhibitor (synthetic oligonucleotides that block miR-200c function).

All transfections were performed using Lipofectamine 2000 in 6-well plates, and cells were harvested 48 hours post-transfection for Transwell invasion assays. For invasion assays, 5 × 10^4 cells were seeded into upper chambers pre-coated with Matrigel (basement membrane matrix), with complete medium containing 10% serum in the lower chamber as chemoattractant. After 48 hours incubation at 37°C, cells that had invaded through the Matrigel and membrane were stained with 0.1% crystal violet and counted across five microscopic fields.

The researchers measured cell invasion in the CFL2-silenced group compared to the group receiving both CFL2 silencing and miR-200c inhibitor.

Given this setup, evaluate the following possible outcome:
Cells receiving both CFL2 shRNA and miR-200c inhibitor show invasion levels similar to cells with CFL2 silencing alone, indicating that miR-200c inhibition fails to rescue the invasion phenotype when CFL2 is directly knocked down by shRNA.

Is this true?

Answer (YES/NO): NO